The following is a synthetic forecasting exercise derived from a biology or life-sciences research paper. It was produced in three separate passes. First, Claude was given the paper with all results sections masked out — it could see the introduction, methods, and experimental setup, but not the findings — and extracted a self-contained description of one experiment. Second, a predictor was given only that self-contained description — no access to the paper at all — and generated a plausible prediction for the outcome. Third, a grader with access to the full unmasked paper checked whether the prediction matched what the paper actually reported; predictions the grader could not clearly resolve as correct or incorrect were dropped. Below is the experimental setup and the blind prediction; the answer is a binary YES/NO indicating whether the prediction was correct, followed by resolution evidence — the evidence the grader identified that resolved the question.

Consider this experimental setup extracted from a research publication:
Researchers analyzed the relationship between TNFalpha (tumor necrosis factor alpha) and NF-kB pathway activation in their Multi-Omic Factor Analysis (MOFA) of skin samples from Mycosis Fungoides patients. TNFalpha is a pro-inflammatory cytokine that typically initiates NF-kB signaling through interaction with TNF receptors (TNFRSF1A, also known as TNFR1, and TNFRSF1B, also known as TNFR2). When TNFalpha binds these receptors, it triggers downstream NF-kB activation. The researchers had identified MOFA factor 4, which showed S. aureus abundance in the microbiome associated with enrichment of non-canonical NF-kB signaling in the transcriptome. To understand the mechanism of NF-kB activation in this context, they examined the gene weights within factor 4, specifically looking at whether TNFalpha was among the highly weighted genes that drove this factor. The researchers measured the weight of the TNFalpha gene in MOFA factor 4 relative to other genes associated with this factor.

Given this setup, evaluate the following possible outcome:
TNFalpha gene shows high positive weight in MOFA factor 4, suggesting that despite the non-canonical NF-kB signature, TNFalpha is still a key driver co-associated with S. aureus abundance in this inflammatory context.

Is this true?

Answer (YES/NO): NO